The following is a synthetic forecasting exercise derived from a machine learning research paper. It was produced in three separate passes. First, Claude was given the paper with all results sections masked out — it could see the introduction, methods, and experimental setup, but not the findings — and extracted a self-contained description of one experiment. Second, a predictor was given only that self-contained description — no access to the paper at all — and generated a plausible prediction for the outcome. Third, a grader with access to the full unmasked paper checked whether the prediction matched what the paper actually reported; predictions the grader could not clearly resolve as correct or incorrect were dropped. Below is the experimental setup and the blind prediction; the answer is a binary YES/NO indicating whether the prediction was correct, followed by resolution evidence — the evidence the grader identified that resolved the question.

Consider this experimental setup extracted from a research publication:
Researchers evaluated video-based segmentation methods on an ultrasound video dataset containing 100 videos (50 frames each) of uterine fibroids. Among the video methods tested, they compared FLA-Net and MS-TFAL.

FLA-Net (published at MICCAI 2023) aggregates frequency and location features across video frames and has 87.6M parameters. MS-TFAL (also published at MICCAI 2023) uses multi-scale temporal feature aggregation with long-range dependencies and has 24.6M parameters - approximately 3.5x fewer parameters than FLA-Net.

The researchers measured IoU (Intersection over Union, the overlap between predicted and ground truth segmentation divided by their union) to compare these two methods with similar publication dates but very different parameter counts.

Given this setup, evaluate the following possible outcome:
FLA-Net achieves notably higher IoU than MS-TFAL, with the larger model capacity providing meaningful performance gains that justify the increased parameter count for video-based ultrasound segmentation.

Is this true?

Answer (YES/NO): NO